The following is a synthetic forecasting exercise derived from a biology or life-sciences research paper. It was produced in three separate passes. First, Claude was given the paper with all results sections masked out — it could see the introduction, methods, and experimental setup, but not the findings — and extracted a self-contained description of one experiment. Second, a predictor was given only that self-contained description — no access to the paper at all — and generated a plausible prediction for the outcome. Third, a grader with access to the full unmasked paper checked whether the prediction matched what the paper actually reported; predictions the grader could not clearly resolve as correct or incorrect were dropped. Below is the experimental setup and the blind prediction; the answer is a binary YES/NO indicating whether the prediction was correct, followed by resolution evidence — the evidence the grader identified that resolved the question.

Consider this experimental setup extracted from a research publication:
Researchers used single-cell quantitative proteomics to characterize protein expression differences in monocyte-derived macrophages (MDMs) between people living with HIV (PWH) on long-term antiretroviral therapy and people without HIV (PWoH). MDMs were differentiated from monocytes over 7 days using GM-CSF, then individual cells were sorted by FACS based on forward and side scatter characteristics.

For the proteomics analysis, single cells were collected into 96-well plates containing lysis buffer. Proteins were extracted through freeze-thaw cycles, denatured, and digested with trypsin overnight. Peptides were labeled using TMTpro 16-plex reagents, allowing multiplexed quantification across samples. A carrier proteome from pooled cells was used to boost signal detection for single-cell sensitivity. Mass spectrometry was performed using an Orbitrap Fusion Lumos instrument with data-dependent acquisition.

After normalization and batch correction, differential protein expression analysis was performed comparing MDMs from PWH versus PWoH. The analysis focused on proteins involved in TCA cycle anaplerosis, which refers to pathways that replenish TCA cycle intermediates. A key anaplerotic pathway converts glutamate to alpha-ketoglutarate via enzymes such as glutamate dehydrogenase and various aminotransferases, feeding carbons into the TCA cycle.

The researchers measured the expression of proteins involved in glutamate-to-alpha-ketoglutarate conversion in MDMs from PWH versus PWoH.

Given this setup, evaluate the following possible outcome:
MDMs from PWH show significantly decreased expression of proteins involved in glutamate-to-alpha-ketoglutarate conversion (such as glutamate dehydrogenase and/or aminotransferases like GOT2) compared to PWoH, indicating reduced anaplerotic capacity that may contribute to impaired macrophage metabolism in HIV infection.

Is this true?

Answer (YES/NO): NO